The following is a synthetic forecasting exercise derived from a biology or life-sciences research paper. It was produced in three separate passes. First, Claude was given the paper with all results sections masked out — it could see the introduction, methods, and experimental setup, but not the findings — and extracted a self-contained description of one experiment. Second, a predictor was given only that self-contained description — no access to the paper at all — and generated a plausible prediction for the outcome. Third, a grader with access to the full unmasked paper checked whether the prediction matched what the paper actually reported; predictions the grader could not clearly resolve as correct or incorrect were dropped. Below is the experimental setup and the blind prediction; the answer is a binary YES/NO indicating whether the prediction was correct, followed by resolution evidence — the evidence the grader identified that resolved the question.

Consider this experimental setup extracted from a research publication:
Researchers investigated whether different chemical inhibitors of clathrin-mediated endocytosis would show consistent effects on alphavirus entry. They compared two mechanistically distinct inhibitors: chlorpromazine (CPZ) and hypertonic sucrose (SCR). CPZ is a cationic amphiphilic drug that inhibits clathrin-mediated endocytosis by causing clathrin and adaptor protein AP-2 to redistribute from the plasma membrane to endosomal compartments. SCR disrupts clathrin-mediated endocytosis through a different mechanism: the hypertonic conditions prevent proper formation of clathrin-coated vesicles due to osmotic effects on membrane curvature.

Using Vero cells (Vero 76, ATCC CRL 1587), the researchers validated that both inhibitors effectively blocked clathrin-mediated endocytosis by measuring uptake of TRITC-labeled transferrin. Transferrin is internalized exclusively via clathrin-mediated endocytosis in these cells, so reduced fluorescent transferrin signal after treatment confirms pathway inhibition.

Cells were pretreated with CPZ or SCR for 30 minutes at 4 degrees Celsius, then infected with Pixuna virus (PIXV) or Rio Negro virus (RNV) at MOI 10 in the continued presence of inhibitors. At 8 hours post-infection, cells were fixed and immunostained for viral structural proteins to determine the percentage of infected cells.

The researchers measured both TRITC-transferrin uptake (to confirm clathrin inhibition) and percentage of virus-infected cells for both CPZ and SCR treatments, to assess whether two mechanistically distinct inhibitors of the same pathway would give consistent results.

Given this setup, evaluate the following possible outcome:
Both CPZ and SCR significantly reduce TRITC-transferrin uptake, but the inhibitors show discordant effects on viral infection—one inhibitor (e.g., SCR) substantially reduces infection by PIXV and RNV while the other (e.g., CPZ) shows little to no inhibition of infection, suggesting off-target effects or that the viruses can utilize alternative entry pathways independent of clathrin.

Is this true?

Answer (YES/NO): NO